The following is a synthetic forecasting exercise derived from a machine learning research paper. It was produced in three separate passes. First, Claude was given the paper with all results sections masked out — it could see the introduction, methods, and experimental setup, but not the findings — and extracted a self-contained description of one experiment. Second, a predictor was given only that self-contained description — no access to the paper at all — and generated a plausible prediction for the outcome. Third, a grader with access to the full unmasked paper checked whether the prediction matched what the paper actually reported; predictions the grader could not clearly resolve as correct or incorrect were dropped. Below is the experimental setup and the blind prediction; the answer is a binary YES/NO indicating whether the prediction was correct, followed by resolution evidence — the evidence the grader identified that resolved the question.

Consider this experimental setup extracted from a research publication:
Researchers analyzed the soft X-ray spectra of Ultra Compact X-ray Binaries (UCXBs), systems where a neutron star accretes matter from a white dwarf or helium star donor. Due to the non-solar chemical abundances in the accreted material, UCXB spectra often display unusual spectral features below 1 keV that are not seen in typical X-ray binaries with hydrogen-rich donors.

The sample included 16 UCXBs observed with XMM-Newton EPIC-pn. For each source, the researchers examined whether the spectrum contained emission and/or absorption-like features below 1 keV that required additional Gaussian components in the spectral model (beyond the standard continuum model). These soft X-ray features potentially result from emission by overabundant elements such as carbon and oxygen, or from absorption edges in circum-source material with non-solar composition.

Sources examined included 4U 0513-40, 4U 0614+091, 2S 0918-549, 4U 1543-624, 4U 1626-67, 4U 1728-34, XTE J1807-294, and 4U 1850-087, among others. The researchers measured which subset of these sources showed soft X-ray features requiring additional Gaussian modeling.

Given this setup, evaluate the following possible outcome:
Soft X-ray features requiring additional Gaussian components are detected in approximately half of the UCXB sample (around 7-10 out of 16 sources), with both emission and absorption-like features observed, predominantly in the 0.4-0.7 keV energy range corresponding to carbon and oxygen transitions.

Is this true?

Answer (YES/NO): NO